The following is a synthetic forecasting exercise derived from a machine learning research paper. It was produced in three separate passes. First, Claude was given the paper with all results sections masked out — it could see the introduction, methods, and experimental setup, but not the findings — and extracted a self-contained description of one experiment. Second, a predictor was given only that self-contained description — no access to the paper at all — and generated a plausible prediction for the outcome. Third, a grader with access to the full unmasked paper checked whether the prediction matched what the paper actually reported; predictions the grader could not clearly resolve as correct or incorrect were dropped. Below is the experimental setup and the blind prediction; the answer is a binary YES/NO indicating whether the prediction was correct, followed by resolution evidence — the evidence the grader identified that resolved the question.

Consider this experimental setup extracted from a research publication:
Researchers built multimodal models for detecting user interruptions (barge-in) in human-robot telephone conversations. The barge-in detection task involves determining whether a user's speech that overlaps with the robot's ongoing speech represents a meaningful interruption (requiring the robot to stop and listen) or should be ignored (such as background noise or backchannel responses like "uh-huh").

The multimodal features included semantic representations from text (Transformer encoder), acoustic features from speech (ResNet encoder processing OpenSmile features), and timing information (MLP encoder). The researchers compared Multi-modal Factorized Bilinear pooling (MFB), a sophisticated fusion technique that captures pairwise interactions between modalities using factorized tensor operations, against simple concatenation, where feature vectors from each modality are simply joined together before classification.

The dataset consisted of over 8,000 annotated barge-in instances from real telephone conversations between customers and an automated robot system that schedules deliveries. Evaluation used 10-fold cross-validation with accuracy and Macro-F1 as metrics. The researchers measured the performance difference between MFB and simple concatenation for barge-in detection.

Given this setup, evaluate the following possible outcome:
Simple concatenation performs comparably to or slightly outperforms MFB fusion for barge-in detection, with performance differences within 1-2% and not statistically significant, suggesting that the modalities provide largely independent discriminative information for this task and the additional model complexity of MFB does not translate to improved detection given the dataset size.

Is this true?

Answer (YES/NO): YES